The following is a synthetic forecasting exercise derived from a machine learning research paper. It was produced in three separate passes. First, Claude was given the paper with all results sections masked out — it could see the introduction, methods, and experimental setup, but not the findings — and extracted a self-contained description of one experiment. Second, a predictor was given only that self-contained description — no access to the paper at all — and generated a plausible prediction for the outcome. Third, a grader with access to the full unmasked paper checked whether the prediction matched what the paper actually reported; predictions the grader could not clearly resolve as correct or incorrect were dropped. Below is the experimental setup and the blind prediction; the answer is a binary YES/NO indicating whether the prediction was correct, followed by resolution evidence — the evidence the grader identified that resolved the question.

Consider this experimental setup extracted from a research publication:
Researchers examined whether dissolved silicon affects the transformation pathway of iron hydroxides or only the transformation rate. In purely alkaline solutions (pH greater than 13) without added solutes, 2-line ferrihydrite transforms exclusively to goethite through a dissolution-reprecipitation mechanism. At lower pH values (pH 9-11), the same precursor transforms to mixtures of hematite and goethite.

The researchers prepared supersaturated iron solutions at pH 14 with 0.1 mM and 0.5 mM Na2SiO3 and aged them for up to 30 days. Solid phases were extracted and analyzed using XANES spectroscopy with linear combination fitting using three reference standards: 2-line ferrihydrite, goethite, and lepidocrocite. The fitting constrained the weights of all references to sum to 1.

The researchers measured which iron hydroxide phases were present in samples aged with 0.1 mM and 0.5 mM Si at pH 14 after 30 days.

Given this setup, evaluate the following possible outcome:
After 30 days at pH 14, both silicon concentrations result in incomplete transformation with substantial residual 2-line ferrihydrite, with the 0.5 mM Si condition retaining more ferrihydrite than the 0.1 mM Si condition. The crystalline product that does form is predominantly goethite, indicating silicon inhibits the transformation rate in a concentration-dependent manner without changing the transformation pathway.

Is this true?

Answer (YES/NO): NO